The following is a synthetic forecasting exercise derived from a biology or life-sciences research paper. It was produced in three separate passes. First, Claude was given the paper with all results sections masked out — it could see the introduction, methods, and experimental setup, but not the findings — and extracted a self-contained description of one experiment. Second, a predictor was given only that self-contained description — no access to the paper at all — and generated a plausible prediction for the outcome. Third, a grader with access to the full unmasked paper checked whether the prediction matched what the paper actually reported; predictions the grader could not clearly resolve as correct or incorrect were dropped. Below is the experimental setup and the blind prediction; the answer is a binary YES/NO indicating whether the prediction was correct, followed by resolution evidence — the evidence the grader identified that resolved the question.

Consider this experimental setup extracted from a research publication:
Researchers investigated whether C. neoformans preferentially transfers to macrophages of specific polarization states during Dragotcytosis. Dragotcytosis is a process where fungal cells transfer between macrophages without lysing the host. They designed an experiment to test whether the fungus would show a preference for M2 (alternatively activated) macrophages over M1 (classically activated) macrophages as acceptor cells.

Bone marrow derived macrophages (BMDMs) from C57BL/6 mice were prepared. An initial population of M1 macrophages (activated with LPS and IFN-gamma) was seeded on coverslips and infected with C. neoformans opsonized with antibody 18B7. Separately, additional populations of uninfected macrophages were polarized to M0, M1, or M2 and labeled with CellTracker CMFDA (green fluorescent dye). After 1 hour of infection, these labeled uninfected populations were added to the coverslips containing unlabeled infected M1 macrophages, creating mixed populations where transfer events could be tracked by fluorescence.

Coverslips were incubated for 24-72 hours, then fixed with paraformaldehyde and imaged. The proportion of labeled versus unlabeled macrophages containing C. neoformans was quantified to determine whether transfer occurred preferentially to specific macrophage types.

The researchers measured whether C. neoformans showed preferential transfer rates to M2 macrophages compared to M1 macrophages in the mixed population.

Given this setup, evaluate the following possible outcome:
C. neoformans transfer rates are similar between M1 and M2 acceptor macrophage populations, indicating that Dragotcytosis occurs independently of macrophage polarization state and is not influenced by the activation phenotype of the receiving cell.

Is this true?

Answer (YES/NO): YES